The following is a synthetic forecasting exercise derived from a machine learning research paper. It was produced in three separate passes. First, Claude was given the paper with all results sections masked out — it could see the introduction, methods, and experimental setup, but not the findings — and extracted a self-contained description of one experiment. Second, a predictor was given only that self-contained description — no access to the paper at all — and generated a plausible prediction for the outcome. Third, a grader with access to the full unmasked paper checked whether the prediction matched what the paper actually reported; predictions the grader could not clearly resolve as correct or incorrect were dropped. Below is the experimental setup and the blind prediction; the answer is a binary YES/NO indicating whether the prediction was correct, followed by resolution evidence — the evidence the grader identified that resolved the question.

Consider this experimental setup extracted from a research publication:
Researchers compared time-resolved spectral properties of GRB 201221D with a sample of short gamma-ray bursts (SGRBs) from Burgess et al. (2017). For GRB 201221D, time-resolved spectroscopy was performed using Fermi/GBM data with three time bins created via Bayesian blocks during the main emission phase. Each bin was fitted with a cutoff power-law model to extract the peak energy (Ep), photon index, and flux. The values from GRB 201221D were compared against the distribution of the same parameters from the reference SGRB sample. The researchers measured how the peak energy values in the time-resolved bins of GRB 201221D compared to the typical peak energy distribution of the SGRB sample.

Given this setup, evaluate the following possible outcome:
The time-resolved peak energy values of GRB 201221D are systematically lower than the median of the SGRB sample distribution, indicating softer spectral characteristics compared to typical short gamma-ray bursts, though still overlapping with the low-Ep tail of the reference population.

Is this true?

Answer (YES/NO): YES